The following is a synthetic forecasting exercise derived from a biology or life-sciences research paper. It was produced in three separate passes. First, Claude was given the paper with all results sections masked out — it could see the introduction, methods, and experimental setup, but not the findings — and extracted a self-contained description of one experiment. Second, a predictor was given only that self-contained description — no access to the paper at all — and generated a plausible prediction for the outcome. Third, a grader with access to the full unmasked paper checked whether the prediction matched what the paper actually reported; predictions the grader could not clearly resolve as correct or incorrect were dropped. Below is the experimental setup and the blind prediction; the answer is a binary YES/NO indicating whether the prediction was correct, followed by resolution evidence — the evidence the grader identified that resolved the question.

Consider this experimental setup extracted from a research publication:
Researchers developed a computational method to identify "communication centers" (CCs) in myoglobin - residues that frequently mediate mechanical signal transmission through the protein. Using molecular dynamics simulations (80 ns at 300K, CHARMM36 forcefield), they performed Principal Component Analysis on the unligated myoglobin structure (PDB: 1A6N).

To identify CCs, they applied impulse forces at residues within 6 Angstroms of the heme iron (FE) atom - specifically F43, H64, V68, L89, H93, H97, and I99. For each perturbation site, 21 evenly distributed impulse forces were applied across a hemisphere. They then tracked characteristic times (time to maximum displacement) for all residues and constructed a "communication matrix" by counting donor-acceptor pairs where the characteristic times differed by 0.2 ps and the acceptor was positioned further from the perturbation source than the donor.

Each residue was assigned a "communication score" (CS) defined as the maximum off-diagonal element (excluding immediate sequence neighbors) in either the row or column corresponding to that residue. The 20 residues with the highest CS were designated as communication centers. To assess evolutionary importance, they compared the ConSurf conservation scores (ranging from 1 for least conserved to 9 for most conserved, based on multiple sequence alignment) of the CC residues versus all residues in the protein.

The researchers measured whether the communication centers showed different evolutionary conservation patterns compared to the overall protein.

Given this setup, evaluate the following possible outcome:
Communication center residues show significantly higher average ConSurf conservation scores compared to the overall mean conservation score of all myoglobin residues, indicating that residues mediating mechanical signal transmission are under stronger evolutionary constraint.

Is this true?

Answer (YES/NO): YES